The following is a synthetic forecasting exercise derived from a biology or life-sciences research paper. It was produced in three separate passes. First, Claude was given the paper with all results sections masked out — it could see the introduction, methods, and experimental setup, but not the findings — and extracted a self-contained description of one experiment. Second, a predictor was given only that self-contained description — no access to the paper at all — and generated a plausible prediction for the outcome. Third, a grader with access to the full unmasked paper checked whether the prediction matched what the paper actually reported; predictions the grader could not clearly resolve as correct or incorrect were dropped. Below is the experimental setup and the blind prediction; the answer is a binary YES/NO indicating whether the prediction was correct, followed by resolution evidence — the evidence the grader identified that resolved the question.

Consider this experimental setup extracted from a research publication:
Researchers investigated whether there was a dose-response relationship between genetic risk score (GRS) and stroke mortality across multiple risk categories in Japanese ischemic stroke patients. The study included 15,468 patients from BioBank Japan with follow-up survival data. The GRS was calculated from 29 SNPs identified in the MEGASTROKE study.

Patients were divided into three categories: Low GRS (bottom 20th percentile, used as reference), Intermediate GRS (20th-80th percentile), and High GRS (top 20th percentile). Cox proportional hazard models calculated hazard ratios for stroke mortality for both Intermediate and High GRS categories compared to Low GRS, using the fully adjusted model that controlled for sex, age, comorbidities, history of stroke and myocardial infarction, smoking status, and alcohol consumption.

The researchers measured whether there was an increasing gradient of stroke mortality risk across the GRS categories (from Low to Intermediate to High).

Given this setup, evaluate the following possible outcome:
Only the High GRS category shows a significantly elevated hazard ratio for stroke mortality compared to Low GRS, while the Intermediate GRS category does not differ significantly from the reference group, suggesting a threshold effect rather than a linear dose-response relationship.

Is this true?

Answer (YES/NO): YES